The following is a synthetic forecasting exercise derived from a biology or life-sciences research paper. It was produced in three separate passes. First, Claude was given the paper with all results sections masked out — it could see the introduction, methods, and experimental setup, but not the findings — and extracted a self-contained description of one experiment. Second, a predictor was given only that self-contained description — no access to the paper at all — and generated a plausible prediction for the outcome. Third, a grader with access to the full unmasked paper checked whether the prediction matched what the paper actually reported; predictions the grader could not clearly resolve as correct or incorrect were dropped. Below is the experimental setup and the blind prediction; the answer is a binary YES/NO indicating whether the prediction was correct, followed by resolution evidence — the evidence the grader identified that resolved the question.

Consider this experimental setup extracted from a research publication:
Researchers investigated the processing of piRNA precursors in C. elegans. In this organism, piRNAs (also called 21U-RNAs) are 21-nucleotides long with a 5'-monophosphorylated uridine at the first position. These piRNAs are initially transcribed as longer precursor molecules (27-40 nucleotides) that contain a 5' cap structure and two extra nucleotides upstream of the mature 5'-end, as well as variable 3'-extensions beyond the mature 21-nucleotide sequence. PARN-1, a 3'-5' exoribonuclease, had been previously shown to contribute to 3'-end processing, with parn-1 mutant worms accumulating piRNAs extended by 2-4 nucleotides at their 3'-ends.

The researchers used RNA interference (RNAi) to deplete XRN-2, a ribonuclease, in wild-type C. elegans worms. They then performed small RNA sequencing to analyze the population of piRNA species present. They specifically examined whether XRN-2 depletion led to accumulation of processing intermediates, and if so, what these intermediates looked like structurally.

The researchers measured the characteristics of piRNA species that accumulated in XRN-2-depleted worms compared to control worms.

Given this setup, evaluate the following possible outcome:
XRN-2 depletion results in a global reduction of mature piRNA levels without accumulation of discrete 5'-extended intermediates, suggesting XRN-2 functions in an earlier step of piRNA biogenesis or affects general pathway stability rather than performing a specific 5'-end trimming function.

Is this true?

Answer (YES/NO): NO